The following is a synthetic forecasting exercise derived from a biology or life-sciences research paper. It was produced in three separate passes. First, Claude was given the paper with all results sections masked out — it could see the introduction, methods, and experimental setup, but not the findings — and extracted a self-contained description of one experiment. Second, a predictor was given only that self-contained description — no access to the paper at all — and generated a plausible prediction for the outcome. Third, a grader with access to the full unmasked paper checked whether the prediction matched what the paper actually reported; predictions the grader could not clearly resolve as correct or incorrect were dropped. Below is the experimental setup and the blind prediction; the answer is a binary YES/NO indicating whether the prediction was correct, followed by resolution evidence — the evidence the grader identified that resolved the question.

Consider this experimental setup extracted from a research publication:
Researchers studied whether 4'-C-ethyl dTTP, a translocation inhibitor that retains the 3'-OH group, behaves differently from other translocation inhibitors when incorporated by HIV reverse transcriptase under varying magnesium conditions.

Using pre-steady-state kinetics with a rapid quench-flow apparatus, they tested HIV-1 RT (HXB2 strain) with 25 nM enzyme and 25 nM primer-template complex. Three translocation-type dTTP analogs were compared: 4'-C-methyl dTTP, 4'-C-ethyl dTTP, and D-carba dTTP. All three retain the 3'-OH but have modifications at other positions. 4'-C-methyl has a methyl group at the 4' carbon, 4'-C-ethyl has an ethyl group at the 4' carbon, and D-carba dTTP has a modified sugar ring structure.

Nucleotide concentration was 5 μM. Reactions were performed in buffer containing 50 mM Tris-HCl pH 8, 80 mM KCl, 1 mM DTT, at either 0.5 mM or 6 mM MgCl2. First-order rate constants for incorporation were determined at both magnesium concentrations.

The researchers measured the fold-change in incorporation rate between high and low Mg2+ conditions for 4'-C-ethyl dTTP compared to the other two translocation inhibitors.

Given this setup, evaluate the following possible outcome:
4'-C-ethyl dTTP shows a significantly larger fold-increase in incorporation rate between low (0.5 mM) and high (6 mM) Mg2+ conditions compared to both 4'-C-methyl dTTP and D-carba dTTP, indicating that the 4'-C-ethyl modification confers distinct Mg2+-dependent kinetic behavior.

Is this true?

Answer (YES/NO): YES